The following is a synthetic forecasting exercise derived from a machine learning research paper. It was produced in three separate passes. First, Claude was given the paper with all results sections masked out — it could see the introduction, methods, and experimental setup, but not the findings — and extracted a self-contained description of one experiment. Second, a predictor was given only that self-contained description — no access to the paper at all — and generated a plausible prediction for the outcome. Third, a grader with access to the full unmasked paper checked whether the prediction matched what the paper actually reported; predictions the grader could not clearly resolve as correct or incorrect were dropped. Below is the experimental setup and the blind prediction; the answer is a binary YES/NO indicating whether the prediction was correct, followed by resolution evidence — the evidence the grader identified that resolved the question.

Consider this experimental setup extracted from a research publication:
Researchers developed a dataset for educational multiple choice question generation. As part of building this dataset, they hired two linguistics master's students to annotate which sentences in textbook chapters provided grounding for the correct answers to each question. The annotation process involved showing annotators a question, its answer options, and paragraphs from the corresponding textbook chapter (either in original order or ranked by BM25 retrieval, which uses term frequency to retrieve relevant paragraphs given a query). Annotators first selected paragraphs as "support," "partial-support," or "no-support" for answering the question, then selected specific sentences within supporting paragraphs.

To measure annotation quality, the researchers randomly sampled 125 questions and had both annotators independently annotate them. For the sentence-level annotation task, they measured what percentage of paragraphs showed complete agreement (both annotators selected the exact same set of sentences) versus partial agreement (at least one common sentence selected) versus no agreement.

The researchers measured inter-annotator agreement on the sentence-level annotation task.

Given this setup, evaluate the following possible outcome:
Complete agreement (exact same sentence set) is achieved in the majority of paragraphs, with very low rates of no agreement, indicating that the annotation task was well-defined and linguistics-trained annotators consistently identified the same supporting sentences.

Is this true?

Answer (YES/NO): NO